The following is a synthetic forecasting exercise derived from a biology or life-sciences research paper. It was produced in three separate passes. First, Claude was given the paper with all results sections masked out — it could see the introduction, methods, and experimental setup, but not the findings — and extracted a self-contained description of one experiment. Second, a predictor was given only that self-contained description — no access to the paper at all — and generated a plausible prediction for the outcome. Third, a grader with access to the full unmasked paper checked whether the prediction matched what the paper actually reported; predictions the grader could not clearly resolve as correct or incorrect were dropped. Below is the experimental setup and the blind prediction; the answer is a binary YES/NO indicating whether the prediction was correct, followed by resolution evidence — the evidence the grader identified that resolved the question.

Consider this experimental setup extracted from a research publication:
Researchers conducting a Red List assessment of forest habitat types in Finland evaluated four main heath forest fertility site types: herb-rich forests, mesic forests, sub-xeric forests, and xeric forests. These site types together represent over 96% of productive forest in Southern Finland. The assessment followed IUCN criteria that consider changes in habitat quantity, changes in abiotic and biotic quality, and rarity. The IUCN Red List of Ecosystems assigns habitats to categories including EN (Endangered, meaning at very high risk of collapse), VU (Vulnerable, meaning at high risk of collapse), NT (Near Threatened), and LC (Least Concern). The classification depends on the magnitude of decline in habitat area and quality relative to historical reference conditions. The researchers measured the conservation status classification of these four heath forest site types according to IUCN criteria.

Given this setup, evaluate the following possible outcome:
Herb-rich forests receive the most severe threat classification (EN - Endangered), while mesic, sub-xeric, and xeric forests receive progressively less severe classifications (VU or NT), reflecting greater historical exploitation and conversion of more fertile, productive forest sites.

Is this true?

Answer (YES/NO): NO